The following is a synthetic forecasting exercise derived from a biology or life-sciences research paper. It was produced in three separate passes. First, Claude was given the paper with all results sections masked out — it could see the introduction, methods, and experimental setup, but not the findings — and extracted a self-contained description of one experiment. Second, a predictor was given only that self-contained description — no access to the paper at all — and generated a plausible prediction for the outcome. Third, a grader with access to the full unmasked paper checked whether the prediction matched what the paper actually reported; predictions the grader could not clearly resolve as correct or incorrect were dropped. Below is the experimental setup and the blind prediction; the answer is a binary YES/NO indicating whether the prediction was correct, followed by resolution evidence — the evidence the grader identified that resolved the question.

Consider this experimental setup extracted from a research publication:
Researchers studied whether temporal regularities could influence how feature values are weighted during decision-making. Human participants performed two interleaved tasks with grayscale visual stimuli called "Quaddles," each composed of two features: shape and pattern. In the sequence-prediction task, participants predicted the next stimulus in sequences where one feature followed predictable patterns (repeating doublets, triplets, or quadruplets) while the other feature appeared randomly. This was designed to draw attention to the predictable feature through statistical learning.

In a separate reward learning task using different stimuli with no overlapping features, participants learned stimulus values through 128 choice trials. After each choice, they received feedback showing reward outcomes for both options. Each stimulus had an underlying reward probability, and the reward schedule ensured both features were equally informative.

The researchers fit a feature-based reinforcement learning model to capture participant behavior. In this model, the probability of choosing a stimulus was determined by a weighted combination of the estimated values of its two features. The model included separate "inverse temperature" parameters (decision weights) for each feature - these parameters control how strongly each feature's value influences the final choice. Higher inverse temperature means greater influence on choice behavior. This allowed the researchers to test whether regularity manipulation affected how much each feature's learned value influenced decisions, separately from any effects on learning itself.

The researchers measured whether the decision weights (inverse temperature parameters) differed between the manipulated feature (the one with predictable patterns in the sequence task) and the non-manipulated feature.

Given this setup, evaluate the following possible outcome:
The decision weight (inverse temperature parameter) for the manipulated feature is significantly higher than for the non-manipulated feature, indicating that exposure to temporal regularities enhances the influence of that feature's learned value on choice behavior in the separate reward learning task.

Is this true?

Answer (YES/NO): NO